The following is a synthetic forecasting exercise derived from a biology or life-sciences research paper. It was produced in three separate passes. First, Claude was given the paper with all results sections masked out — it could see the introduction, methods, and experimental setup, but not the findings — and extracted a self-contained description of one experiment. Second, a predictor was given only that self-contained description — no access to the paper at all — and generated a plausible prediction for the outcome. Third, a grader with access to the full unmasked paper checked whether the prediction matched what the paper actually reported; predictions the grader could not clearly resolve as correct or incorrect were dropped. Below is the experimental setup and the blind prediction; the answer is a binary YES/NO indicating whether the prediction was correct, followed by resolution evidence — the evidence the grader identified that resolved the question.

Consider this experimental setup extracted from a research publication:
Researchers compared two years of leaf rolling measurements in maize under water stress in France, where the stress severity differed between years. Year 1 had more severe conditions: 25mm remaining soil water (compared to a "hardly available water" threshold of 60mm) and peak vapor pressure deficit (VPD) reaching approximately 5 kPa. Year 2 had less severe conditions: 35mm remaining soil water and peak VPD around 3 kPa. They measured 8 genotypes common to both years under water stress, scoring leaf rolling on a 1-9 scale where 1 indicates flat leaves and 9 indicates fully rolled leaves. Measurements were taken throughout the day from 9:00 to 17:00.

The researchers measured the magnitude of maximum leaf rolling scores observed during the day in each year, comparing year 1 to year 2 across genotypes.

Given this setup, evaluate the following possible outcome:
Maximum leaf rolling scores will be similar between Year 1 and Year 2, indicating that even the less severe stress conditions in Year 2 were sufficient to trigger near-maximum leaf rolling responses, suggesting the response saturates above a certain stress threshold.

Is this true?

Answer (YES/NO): NO